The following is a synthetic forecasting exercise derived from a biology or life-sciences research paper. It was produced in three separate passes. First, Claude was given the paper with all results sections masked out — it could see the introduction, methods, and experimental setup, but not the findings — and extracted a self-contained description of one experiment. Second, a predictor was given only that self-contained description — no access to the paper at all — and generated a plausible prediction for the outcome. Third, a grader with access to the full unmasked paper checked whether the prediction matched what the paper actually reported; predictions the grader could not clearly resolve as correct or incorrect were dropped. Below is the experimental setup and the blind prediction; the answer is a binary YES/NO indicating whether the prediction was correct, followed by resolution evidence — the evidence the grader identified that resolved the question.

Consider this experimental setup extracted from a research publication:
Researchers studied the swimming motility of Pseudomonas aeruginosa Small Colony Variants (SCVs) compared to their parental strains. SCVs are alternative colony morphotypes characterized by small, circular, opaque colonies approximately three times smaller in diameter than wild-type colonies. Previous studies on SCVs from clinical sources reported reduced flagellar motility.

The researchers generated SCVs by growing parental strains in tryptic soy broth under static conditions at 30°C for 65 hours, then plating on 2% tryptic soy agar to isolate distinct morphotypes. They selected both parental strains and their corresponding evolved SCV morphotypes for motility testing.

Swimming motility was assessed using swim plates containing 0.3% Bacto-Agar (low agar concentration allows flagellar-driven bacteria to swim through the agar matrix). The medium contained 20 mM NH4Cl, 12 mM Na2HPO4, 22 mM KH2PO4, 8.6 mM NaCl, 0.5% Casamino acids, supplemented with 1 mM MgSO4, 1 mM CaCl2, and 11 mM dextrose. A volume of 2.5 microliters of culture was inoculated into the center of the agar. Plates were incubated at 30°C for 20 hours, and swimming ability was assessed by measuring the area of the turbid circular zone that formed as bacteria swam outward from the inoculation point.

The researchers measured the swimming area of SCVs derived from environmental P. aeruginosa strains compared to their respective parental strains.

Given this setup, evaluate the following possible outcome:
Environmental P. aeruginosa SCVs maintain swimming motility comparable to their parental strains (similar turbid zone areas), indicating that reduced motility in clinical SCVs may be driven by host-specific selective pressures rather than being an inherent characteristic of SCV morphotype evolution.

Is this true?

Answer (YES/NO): NO